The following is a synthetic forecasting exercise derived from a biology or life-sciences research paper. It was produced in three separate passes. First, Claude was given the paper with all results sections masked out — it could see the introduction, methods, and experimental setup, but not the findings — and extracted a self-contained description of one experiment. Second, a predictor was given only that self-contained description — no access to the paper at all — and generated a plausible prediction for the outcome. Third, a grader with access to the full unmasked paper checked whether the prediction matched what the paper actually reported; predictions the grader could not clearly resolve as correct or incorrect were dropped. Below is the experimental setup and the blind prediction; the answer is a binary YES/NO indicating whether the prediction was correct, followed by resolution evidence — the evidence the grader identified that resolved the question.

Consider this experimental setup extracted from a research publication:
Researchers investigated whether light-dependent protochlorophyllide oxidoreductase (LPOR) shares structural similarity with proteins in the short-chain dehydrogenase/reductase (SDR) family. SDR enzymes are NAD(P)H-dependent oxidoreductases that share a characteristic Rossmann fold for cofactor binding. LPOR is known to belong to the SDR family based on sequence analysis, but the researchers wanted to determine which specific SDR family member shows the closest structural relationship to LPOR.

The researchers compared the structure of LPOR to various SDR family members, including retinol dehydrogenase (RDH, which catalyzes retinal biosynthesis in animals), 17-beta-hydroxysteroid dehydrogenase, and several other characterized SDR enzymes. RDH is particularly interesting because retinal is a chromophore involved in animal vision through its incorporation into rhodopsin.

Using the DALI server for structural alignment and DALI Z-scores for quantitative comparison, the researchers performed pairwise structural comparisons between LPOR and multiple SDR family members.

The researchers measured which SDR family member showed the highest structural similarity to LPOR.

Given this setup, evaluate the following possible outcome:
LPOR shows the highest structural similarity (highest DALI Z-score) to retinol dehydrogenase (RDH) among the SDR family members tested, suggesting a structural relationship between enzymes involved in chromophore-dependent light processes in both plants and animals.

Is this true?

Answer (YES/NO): NO